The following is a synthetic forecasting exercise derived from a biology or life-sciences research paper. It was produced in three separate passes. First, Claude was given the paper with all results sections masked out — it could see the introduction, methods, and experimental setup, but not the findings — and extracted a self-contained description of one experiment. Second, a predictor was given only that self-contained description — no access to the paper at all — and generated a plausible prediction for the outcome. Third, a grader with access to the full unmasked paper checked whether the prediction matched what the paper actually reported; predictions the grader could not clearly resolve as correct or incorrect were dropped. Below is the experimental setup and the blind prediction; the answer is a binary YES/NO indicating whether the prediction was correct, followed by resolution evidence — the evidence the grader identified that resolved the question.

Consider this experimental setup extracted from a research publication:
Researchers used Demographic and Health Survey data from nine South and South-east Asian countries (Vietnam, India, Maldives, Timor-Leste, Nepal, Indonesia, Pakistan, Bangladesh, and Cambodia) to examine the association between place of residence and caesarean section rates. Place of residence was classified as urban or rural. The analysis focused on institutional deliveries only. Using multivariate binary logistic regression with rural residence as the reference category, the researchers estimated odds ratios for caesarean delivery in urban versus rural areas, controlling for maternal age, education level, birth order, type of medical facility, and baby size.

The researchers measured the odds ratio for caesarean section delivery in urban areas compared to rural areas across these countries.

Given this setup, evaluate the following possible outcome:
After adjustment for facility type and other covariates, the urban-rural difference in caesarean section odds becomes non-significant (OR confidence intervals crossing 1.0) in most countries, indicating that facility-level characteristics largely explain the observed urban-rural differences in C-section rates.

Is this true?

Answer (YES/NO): NO